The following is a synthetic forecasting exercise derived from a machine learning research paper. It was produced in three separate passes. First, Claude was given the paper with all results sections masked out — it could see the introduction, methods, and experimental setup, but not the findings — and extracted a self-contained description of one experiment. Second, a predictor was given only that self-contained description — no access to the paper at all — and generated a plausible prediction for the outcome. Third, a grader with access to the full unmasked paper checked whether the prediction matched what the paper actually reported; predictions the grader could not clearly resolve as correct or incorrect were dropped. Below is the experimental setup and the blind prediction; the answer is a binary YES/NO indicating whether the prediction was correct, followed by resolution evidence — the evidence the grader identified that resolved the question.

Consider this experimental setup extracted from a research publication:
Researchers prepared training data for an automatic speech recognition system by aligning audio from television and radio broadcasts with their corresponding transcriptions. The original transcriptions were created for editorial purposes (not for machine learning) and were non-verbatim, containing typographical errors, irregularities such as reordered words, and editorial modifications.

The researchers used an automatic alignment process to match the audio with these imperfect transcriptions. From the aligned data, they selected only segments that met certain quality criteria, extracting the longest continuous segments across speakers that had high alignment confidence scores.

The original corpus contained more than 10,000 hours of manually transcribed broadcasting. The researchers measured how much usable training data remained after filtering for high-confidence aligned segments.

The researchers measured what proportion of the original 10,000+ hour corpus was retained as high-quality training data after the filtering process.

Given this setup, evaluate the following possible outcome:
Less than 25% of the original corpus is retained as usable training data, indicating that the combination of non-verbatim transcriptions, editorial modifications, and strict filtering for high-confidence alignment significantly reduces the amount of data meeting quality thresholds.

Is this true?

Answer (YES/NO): NO